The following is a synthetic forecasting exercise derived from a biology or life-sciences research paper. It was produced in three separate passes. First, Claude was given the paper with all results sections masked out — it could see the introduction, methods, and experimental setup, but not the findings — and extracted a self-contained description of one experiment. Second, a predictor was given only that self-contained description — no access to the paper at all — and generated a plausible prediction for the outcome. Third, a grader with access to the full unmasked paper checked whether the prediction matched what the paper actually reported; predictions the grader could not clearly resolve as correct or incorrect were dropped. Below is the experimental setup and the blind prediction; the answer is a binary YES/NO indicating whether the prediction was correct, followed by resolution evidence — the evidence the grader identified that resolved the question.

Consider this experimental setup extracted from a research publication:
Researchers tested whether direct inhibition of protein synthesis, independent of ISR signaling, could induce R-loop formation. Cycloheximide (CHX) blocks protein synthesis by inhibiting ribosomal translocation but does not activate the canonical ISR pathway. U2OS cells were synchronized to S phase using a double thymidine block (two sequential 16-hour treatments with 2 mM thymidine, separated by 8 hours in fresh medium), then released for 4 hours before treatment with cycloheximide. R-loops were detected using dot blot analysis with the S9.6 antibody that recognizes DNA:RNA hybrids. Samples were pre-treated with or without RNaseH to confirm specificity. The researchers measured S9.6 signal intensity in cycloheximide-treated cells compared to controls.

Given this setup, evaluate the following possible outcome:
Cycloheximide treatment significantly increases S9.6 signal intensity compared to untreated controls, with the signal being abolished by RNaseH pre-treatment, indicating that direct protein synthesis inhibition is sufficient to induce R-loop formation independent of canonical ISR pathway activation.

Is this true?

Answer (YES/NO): YES